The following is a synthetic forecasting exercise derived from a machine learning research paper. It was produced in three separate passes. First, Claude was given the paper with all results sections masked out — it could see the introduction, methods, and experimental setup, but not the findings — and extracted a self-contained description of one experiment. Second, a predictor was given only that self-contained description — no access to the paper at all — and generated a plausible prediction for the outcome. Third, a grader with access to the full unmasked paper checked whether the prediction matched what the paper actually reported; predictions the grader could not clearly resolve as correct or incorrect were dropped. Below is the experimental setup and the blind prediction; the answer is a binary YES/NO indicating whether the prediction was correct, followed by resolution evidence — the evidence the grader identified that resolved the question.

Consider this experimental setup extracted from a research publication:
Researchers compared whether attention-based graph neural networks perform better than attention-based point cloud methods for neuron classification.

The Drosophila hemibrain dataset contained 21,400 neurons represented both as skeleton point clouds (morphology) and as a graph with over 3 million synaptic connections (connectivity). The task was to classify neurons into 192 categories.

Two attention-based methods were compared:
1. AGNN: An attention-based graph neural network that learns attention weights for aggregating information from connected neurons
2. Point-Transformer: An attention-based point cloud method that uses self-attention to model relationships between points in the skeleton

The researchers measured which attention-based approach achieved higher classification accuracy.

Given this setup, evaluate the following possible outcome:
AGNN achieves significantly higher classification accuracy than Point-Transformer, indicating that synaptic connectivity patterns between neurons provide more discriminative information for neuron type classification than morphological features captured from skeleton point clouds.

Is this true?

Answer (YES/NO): NO